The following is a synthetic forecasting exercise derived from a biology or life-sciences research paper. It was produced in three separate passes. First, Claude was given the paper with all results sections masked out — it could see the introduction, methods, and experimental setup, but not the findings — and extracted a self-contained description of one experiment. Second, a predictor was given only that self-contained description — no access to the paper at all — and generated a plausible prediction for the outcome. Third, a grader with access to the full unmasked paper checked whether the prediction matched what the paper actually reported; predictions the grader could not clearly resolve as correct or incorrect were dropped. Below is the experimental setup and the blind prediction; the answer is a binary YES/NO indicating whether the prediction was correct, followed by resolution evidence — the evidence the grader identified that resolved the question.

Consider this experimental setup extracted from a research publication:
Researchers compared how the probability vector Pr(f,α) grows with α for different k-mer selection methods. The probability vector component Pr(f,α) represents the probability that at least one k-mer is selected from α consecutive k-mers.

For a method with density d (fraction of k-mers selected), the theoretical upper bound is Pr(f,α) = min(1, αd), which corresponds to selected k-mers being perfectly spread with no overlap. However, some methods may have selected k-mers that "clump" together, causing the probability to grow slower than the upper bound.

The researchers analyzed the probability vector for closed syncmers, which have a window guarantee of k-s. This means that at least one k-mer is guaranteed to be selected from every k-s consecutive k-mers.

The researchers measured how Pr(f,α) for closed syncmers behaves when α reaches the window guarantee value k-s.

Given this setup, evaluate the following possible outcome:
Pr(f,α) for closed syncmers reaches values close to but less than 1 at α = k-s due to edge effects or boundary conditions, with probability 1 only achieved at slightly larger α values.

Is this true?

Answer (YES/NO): NO